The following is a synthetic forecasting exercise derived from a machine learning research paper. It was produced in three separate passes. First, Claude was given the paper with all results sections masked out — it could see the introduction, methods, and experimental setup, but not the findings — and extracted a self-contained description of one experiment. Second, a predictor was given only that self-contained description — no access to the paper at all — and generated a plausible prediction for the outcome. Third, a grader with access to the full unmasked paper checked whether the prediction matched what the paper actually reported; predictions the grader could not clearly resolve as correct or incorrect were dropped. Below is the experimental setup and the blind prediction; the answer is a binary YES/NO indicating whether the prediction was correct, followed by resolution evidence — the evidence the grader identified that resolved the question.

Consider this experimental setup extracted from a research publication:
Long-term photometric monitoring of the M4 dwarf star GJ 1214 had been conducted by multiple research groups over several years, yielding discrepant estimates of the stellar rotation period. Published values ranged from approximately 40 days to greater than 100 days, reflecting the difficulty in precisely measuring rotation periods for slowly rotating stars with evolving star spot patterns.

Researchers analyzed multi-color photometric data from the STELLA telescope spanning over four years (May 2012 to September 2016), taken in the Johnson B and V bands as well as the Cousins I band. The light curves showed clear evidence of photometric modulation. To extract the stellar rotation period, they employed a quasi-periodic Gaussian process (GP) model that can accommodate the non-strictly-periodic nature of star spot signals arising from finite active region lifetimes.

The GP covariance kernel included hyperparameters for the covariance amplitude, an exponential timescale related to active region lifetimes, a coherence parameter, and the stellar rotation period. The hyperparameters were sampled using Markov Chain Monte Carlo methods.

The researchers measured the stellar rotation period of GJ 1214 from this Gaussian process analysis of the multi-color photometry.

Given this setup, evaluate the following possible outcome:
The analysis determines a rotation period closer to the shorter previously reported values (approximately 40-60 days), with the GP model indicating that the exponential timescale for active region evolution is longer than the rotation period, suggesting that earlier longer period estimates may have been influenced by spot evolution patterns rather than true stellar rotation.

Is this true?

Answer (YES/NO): NO